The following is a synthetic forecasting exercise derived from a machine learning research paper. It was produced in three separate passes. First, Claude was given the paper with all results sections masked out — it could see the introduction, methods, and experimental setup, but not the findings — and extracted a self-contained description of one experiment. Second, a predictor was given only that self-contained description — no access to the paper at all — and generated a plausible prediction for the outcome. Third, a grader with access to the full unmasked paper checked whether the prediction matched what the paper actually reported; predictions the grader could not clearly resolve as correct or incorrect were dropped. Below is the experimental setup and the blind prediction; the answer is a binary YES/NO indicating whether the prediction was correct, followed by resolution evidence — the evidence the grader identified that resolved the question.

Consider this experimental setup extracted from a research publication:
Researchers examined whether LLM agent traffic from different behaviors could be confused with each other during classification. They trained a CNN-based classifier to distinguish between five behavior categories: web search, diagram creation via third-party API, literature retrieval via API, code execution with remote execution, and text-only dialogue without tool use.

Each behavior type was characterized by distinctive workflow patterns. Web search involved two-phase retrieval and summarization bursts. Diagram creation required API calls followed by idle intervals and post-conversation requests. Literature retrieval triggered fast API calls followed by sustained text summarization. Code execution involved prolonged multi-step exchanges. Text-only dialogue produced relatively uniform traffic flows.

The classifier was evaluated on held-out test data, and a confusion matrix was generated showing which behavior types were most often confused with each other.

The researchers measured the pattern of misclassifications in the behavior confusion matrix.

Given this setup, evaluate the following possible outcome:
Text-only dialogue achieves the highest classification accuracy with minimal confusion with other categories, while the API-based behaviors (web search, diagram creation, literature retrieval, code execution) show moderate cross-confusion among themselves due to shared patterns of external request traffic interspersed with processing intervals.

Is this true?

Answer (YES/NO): NO